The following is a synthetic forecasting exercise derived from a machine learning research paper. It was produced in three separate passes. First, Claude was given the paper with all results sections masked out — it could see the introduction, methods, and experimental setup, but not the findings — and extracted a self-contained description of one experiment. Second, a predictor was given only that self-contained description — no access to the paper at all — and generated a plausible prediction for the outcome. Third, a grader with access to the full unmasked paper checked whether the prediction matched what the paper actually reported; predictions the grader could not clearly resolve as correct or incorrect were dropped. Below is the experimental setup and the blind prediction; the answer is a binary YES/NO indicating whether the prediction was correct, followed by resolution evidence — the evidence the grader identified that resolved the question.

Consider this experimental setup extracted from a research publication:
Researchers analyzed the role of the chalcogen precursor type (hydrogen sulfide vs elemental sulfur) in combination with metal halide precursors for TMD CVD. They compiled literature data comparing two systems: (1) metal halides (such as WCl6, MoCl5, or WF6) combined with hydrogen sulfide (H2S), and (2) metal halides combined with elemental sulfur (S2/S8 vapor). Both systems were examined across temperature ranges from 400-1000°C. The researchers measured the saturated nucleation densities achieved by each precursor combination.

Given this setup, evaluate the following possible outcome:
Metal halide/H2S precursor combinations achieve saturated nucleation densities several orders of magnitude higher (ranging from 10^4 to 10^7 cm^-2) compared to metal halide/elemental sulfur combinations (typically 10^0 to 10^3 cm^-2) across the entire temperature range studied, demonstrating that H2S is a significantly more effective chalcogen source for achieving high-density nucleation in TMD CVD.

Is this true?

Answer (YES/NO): NO